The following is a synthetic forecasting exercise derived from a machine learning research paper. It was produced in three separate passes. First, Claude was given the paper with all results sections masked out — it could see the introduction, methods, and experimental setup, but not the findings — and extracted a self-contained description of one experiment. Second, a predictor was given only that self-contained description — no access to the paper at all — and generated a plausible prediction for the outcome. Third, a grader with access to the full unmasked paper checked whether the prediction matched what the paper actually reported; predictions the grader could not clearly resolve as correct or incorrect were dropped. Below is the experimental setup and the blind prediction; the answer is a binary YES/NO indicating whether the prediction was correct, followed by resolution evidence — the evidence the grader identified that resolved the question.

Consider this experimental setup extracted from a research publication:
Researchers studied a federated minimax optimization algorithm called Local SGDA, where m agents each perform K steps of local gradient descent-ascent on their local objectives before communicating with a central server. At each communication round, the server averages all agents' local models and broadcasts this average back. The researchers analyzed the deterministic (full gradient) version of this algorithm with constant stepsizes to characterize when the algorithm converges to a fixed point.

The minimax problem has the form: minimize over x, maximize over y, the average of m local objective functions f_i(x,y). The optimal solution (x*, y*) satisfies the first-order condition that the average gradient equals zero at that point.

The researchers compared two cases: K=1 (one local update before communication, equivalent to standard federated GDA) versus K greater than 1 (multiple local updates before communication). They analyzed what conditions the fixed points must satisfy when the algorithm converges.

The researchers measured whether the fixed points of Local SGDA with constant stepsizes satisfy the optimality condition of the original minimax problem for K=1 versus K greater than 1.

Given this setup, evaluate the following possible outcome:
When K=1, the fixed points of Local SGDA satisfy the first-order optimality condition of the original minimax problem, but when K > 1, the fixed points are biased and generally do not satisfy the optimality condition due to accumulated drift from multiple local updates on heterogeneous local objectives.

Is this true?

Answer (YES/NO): YES